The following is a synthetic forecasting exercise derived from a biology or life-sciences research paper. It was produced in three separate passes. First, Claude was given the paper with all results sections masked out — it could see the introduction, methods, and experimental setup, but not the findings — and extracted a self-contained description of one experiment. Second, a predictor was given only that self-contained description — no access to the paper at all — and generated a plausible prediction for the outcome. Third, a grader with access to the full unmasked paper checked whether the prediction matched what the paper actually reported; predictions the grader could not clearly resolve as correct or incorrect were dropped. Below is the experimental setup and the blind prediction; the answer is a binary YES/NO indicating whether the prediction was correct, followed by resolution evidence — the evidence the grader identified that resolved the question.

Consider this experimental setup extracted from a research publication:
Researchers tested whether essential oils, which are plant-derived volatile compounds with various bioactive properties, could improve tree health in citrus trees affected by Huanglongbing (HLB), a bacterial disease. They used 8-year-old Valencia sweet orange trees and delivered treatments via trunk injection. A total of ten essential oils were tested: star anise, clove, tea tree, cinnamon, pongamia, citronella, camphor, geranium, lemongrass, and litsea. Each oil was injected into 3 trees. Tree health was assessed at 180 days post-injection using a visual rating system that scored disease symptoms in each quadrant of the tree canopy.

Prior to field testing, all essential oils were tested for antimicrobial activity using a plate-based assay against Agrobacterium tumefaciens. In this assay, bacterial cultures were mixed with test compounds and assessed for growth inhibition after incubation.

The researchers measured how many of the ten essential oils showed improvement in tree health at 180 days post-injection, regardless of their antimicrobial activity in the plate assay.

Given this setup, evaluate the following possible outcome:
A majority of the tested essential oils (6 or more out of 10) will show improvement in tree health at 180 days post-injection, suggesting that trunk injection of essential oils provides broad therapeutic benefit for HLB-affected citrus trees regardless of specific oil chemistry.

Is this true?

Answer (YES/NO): YES